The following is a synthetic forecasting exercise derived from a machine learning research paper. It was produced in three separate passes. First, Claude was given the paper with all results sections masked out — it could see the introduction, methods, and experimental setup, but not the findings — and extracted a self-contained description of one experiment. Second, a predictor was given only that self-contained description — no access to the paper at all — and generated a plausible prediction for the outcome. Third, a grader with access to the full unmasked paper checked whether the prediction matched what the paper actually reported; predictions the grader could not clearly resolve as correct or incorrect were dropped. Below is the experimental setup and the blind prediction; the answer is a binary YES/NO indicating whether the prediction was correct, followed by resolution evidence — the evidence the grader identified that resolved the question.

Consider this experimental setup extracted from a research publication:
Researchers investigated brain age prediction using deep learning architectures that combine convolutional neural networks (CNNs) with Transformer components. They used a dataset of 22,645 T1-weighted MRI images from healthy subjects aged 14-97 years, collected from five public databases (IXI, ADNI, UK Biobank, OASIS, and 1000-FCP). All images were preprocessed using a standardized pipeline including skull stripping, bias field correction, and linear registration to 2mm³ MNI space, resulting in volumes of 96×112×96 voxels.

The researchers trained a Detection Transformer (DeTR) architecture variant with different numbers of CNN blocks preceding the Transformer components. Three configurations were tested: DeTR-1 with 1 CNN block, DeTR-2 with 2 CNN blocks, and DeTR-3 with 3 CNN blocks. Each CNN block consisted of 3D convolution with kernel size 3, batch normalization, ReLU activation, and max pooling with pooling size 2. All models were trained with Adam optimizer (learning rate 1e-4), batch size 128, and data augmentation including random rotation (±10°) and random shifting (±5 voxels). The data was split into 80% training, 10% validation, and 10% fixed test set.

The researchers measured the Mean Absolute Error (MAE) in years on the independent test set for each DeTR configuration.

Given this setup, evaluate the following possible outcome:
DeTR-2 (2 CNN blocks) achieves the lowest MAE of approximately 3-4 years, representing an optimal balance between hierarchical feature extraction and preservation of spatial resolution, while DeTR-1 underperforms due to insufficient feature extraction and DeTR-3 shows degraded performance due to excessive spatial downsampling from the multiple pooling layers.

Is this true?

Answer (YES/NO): YES